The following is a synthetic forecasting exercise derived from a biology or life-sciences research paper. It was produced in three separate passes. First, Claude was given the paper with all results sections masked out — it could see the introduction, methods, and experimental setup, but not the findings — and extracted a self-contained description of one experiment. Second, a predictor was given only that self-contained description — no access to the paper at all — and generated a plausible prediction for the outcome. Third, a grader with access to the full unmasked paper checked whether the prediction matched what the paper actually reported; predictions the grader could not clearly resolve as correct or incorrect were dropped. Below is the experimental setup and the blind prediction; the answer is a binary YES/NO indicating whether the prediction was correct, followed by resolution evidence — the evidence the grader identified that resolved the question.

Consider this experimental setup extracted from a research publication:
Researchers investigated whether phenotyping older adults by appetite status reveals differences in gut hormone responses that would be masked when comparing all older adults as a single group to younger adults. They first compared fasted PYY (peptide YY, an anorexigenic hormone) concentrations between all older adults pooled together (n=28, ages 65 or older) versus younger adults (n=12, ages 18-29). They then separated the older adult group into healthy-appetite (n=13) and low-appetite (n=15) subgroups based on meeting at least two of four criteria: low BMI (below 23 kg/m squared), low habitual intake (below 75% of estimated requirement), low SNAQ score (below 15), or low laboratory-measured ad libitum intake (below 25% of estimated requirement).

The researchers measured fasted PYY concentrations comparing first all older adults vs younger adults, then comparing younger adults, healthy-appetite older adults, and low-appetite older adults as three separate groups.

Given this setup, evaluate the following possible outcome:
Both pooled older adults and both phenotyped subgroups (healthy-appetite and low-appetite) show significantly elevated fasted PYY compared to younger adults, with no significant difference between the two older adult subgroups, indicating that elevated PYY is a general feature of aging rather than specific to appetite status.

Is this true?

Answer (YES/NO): NO